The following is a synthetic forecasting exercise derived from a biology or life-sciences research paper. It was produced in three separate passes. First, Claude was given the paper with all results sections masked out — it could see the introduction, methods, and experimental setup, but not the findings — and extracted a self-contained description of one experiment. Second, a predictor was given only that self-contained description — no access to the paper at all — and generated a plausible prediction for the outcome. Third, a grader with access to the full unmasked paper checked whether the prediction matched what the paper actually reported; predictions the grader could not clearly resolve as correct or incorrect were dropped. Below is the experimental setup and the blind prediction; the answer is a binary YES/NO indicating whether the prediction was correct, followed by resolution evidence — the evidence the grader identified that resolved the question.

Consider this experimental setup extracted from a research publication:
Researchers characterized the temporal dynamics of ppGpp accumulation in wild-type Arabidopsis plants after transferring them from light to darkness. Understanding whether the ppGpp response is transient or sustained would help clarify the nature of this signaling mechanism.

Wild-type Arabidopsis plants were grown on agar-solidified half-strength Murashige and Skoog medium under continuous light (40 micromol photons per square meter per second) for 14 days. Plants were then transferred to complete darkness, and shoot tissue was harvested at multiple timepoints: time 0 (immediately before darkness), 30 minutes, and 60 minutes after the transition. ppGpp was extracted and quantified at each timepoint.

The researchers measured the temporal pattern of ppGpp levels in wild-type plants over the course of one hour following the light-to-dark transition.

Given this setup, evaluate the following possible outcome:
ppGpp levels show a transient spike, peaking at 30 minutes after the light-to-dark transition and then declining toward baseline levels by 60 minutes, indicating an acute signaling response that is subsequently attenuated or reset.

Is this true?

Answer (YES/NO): YES